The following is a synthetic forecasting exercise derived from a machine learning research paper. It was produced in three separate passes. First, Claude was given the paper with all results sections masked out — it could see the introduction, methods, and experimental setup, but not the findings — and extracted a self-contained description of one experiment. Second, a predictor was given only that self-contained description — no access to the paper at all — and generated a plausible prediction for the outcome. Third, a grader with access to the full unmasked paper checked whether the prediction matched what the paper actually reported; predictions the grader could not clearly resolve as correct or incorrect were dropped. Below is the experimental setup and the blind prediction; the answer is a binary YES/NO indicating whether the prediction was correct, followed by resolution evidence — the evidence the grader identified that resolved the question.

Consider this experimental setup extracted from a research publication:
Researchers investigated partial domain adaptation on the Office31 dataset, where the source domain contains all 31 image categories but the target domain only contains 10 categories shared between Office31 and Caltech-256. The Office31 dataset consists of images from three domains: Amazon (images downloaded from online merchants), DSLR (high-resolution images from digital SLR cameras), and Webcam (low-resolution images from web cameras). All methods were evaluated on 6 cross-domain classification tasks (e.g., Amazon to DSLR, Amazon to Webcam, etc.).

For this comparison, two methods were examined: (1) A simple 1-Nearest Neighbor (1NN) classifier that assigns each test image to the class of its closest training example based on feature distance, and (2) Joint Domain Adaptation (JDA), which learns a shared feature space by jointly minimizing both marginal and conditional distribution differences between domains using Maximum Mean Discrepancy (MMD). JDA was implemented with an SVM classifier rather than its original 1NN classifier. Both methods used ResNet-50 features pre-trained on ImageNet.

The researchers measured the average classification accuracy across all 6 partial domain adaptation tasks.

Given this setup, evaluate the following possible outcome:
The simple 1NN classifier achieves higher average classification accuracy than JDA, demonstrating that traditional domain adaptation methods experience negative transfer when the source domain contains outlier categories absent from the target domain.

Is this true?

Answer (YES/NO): YES